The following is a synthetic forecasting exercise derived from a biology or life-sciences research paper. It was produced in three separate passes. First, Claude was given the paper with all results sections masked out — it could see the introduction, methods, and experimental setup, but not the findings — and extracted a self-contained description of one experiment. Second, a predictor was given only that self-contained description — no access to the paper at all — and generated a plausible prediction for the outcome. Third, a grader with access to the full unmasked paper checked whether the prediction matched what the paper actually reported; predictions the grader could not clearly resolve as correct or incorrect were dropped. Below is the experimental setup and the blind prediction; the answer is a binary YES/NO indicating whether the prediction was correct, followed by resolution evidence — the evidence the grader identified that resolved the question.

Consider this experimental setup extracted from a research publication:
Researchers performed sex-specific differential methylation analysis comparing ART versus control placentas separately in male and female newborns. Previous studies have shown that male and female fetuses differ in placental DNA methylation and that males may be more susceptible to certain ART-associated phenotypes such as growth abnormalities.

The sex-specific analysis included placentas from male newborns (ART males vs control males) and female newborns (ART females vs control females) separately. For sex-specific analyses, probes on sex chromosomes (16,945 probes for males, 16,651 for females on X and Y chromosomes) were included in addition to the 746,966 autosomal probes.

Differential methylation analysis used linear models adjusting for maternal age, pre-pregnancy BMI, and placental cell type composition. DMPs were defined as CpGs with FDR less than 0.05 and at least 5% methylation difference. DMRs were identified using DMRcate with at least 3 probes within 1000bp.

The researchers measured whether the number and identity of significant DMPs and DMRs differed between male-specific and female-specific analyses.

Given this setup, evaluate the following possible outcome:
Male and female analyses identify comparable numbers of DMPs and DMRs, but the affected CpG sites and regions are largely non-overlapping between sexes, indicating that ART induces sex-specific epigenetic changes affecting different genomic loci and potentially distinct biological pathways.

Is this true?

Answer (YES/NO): NO